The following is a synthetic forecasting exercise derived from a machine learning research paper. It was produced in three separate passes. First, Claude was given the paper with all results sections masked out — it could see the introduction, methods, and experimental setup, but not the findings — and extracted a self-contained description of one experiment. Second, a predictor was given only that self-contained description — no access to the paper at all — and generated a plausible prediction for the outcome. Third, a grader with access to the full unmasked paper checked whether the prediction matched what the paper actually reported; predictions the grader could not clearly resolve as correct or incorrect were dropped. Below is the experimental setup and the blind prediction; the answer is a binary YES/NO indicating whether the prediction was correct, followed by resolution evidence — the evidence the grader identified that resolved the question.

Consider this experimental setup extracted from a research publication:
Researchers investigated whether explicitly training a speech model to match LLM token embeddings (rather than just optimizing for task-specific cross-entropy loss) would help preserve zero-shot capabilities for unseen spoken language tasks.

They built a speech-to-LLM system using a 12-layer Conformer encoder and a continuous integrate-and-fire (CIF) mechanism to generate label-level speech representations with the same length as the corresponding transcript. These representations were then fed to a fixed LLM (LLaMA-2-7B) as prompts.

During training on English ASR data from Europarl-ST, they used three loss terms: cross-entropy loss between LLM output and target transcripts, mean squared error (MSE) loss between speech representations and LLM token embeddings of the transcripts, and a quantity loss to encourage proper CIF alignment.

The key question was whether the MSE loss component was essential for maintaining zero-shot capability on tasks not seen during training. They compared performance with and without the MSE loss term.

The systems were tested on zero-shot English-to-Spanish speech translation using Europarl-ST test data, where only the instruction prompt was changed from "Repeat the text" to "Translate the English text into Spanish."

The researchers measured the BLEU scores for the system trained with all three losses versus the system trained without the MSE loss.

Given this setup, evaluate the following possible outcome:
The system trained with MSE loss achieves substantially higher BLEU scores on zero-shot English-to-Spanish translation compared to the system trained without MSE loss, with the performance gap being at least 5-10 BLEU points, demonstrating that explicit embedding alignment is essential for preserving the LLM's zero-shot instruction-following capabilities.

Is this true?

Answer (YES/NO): YES